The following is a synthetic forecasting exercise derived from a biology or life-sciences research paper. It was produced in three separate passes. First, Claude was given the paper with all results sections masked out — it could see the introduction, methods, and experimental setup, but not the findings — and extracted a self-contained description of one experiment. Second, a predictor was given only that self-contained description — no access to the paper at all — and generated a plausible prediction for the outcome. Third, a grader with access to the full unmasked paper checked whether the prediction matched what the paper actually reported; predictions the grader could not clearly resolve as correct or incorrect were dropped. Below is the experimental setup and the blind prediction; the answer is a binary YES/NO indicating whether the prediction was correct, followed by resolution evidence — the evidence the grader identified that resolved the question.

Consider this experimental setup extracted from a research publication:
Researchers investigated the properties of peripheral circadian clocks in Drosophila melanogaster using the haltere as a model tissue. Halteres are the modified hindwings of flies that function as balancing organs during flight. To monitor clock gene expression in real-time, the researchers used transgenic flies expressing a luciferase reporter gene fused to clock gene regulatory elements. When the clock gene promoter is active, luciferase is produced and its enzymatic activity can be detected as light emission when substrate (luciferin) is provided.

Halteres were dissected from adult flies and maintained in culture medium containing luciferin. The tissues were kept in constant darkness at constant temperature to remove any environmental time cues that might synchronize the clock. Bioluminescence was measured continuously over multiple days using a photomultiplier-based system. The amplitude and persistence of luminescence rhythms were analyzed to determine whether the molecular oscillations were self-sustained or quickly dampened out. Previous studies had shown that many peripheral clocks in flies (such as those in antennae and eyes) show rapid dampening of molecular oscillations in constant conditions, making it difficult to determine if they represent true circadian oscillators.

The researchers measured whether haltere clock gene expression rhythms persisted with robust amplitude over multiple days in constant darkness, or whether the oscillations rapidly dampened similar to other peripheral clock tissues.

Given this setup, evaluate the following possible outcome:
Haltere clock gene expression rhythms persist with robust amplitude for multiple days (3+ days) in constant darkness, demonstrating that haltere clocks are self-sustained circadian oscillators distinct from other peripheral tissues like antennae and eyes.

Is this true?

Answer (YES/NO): YES